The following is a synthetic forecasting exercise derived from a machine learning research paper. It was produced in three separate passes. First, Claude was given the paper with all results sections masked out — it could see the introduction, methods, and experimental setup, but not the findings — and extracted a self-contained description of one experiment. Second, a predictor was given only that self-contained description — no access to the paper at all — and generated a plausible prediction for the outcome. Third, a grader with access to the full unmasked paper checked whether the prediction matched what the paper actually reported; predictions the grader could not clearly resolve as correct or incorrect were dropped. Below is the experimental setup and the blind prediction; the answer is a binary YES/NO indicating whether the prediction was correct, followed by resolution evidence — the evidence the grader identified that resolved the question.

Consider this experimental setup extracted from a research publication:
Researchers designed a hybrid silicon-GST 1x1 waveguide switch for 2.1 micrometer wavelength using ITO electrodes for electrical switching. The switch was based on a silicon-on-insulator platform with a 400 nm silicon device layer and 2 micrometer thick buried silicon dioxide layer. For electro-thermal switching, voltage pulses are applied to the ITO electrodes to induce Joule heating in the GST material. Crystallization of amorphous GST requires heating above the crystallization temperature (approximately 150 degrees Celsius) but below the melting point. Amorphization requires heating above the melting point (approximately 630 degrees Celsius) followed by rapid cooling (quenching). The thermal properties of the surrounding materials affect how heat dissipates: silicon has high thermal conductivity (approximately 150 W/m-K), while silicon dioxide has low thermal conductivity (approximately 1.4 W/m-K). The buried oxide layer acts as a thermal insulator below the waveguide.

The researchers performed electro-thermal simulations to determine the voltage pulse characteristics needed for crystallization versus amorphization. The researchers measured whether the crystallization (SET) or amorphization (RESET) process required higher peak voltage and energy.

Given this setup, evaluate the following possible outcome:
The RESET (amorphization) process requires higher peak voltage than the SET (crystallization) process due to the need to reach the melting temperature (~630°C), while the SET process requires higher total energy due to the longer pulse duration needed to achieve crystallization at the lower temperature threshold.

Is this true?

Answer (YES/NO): NO